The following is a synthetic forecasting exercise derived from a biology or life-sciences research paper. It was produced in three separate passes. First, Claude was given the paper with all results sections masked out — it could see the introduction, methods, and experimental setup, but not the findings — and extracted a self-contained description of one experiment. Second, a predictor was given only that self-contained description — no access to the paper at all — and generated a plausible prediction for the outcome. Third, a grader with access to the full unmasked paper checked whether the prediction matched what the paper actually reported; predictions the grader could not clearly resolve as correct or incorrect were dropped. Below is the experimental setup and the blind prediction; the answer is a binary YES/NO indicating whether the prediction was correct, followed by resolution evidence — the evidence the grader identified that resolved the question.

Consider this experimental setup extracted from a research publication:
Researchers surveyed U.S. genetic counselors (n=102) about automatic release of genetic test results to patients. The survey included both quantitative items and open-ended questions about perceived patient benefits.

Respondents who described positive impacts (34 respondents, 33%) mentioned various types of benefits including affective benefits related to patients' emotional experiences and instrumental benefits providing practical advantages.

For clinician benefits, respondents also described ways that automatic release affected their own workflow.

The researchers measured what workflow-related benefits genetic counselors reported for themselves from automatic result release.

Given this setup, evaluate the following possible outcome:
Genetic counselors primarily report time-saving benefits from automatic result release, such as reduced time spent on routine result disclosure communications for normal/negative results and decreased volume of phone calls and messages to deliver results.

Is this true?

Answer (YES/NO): YES